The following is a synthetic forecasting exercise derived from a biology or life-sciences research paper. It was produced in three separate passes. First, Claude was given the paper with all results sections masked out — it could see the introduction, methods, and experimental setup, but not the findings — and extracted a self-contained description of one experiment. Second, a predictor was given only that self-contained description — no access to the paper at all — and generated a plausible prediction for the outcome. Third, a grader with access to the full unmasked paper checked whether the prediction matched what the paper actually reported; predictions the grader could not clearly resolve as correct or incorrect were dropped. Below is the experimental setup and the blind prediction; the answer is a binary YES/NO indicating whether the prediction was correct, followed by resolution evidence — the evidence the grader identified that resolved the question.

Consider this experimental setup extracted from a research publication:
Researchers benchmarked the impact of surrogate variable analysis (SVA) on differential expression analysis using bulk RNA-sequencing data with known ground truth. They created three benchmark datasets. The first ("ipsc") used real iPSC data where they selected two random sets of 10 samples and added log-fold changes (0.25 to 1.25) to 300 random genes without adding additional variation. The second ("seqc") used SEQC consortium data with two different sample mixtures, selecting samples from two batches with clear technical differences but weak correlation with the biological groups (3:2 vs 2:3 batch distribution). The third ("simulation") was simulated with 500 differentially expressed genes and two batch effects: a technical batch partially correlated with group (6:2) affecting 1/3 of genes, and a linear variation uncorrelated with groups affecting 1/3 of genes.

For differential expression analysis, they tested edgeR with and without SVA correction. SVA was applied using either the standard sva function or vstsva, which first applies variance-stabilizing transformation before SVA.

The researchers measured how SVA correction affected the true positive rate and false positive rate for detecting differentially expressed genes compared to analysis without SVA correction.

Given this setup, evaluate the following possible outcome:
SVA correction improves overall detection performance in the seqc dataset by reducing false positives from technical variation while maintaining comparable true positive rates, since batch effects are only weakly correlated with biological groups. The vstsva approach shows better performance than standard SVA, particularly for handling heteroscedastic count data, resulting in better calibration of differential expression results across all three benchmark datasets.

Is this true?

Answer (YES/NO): NO